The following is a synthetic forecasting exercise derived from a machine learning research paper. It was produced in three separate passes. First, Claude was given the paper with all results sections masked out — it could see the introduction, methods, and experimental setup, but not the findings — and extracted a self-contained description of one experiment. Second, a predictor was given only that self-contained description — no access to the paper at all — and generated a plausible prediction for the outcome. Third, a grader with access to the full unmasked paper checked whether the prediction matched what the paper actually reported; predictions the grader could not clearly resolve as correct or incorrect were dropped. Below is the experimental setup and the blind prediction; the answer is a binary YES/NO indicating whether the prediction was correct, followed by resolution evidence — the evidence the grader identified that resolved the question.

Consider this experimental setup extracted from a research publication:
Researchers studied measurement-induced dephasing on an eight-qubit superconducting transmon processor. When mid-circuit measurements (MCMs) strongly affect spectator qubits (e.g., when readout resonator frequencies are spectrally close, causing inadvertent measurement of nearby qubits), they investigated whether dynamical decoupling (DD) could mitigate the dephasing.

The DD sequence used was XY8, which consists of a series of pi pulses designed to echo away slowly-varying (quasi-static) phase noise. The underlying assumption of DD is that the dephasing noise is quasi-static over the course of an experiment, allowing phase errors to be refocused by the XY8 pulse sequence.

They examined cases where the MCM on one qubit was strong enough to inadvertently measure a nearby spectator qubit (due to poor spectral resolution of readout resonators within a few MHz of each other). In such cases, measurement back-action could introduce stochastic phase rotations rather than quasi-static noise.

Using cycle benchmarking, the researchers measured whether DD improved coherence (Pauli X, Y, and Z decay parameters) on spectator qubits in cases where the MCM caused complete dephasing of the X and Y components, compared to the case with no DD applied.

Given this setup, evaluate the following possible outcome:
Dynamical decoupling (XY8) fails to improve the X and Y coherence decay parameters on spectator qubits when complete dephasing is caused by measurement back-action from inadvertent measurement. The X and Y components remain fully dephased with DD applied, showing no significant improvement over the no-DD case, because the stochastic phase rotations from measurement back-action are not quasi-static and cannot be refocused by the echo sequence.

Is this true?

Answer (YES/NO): YES